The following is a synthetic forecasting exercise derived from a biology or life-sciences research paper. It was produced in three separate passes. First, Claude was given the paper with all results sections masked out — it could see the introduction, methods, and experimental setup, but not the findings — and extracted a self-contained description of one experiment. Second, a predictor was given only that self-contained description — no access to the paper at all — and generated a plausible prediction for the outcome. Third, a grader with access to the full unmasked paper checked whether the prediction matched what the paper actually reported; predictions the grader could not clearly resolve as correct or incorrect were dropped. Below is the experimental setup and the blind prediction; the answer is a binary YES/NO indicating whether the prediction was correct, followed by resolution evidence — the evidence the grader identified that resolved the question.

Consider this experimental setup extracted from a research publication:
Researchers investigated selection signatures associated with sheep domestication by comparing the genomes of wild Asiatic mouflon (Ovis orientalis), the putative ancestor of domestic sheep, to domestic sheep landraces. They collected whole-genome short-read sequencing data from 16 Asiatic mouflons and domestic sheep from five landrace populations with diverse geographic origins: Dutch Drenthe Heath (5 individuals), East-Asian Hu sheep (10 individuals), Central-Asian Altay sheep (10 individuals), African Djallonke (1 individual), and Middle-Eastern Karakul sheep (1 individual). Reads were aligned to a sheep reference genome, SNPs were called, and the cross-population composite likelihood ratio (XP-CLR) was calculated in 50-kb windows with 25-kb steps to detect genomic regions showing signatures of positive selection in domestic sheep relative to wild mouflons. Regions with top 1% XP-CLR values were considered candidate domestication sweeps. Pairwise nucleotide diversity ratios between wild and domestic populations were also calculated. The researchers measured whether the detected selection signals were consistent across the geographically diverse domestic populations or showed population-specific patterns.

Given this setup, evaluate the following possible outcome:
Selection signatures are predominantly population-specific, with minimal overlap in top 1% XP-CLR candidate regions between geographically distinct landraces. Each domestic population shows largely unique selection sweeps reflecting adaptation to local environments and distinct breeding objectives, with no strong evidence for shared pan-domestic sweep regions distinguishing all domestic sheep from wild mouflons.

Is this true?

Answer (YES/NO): NO